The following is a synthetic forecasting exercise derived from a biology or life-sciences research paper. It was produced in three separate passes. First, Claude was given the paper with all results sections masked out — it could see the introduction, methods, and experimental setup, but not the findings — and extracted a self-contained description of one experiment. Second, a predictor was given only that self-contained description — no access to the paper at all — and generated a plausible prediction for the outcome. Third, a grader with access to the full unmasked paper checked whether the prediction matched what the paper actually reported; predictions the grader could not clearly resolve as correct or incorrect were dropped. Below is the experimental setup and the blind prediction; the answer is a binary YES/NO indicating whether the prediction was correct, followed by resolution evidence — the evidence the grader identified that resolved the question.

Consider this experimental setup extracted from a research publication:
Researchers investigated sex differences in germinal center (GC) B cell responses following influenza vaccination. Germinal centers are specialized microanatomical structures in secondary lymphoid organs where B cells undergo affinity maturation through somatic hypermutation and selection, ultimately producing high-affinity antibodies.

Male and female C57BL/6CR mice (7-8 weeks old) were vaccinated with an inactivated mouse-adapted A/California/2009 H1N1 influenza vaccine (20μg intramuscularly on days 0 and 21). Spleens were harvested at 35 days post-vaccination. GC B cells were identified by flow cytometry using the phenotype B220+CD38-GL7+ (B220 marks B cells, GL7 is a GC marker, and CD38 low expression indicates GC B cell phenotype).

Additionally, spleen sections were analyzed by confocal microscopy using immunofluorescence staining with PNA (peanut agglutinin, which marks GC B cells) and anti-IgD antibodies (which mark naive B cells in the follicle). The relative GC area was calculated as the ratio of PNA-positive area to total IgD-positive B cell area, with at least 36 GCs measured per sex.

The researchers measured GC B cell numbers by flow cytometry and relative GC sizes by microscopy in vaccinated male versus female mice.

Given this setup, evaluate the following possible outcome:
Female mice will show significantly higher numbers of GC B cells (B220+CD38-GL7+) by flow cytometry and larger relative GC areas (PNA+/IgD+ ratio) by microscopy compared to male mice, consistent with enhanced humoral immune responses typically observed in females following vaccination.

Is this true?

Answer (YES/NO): YES